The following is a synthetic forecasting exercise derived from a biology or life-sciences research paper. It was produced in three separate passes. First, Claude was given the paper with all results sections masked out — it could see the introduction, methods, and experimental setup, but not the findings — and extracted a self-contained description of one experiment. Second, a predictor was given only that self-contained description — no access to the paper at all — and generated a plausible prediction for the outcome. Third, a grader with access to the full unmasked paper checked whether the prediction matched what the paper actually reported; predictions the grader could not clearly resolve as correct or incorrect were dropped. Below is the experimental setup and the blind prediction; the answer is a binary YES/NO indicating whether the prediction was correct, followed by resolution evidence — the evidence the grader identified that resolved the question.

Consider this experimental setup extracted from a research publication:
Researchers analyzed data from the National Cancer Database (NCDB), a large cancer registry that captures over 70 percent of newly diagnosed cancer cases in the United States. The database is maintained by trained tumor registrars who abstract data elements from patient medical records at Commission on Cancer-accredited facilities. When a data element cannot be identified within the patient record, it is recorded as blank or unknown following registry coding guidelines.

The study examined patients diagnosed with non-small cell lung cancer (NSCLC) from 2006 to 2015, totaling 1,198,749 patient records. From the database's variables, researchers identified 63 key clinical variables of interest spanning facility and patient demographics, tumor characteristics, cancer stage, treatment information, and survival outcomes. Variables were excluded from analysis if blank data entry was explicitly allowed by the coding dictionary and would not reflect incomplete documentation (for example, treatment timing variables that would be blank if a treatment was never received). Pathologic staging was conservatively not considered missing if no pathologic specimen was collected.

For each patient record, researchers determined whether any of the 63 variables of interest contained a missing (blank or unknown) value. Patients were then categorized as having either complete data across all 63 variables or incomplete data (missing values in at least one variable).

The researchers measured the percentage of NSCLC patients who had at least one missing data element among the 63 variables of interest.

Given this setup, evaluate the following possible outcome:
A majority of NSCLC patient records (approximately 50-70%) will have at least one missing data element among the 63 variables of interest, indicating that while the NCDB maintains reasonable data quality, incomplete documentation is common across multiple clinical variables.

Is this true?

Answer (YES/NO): NO